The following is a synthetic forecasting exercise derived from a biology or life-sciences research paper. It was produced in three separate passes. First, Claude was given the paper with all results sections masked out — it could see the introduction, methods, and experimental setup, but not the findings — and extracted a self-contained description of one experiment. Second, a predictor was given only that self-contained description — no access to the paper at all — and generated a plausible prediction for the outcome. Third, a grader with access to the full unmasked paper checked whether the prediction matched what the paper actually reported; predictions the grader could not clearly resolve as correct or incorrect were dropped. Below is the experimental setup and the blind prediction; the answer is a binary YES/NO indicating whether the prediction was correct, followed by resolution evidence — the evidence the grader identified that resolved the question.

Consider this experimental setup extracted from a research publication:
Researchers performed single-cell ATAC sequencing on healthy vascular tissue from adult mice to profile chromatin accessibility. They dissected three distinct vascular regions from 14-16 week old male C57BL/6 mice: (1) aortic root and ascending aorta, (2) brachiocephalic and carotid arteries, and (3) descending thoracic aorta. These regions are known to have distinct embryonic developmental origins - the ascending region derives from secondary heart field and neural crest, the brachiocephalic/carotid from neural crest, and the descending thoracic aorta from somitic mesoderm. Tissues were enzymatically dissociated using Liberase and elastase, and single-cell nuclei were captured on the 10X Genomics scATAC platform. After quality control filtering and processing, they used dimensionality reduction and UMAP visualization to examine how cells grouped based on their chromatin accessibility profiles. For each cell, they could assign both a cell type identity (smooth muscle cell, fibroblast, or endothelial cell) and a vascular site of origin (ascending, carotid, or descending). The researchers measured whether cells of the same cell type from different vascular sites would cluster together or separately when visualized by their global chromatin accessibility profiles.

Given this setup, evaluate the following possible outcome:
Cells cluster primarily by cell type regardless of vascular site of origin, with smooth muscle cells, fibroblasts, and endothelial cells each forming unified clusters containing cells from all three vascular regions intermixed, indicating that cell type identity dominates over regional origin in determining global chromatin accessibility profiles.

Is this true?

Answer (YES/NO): NO